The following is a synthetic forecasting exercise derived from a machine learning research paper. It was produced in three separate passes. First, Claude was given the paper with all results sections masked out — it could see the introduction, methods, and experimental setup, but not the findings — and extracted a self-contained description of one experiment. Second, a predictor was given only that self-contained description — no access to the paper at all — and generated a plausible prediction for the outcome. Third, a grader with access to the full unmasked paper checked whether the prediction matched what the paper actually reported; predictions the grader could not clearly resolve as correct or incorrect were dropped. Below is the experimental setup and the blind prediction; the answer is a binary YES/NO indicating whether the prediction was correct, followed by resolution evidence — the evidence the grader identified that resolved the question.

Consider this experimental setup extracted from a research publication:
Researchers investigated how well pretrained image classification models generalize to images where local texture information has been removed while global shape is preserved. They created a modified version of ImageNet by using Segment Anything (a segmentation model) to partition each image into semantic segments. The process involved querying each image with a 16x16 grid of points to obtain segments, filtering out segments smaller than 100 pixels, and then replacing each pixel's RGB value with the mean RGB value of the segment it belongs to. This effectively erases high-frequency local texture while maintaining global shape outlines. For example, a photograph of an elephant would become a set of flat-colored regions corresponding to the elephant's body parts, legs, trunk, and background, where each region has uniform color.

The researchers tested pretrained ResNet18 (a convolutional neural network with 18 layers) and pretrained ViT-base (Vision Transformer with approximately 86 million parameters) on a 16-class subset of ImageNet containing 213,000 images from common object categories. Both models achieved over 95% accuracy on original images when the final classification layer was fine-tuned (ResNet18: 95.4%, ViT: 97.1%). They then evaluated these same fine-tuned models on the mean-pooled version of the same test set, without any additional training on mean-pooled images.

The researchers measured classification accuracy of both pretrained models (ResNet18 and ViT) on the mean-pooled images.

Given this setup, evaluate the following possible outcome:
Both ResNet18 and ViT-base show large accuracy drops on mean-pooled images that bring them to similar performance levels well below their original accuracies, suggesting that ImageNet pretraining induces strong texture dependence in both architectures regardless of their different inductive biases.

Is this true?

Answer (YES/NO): NO